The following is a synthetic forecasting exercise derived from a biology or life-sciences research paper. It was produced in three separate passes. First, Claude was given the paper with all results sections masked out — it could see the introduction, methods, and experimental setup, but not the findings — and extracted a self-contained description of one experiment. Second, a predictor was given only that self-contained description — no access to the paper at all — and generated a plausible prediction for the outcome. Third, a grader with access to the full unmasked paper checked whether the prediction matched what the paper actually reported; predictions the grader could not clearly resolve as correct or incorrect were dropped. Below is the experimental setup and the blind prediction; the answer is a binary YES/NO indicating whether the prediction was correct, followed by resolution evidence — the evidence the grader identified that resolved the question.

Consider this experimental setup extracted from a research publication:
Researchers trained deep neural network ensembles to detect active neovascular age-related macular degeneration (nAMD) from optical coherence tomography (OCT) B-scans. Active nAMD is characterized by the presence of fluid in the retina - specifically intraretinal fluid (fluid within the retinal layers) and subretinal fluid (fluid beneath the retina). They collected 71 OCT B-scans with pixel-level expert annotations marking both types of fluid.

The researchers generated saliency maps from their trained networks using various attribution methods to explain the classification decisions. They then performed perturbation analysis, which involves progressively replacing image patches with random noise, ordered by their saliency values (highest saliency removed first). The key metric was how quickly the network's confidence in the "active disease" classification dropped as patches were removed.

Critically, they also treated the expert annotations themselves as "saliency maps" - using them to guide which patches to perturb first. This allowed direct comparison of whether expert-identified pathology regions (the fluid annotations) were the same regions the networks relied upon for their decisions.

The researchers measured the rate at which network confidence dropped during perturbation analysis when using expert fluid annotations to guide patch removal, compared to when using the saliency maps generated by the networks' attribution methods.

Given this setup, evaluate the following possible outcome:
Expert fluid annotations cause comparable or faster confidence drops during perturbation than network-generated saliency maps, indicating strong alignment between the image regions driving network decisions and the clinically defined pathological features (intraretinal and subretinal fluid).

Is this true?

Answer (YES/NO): NO